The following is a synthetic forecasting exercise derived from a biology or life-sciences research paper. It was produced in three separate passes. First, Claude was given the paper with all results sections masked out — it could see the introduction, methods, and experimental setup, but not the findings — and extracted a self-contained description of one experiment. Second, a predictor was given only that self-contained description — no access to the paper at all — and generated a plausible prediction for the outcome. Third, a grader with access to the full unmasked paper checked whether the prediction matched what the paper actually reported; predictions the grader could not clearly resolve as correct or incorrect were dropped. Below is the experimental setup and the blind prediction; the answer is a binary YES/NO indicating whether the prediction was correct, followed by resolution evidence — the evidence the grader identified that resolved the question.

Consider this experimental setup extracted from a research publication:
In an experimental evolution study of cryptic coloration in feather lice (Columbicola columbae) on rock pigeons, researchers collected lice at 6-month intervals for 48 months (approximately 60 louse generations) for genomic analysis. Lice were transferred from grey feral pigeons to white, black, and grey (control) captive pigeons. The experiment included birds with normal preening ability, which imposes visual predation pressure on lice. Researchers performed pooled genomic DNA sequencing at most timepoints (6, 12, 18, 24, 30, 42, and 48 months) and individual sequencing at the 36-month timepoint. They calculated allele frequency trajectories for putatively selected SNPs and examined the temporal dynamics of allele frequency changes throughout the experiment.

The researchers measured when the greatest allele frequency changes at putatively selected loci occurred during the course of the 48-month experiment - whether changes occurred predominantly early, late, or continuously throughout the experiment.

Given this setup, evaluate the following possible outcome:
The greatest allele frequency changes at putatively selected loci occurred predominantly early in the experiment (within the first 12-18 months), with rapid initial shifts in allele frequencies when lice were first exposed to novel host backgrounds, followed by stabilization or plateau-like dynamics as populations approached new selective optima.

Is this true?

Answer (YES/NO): NO